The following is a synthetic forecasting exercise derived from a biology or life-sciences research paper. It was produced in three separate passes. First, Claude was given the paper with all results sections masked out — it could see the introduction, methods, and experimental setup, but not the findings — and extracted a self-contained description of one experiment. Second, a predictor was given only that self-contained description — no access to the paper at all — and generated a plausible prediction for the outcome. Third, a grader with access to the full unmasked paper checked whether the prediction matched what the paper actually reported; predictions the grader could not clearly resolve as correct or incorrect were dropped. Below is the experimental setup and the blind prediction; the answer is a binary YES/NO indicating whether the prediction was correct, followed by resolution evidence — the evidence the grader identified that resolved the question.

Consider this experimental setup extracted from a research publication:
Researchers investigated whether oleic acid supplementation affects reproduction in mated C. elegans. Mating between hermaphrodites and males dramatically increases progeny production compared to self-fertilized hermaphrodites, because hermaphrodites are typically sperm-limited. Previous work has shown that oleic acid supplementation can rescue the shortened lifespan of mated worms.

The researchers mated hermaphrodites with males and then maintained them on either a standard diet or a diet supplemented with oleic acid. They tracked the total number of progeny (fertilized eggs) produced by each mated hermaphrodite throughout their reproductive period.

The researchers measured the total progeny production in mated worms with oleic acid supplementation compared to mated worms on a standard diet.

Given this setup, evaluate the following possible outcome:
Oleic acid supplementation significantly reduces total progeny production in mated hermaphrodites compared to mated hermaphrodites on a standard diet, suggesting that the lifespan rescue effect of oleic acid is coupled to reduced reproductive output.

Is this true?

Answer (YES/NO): NO